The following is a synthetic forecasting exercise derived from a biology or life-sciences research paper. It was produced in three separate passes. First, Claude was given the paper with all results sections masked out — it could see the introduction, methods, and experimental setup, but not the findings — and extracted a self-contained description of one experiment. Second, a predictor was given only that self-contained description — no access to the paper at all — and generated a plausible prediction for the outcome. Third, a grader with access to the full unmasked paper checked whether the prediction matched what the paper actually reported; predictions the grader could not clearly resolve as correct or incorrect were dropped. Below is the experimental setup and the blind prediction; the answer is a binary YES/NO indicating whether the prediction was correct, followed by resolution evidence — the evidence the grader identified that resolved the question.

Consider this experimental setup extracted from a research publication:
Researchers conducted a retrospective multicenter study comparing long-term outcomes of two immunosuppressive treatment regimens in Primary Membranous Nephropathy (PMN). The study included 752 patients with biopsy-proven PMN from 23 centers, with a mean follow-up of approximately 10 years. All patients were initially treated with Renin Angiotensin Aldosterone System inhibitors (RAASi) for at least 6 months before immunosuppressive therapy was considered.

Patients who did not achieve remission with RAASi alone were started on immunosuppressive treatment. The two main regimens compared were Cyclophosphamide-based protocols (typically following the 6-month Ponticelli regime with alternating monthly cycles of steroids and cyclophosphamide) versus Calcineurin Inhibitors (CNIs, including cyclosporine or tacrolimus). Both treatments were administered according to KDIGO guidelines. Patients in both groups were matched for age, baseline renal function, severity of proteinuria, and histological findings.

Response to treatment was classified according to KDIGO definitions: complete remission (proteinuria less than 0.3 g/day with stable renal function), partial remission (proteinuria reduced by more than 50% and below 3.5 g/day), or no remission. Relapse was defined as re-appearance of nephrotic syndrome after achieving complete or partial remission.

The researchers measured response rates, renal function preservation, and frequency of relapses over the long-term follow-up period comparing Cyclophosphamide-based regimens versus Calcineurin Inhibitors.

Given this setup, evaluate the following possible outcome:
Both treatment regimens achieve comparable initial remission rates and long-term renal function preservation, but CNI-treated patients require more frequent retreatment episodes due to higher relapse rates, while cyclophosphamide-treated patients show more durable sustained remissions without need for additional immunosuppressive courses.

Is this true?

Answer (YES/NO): NO